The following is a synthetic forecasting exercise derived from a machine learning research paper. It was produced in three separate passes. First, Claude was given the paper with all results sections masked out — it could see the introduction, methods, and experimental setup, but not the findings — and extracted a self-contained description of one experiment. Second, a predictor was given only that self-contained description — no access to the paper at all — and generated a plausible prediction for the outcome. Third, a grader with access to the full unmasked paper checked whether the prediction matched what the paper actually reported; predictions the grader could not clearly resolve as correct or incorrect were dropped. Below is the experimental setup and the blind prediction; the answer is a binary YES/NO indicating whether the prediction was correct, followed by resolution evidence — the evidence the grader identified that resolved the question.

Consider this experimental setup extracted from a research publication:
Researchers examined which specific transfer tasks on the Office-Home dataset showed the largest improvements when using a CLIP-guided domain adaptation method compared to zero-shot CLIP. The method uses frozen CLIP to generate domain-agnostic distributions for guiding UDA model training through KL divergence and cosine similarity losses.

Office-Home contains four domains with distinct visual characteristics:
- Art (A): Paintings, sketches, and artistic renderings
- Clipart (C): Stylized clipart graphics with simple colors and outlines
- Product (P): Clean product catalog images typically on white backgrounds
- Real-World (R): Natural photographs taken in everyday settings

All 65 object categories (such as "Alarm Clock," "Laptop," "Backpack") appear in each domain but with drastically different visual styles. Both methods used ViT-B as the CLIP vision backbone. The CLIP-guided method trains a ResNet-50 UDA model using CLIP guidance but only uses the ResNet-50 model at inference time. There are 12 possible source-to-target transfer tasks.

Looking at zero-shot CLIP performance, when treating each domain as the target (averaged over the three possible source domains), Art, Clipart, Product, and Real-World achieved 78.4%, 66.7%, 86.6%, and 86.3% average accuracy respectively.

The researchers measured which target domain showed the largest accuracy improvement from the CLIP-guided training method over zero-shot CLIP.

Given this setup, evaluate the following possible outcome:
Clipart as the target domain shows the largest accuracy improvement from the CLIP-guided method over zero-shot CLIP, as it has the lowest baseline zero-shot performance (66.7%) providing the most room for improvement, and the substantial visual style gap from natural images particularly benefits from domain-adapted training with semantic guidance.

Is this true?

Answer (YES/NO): YES